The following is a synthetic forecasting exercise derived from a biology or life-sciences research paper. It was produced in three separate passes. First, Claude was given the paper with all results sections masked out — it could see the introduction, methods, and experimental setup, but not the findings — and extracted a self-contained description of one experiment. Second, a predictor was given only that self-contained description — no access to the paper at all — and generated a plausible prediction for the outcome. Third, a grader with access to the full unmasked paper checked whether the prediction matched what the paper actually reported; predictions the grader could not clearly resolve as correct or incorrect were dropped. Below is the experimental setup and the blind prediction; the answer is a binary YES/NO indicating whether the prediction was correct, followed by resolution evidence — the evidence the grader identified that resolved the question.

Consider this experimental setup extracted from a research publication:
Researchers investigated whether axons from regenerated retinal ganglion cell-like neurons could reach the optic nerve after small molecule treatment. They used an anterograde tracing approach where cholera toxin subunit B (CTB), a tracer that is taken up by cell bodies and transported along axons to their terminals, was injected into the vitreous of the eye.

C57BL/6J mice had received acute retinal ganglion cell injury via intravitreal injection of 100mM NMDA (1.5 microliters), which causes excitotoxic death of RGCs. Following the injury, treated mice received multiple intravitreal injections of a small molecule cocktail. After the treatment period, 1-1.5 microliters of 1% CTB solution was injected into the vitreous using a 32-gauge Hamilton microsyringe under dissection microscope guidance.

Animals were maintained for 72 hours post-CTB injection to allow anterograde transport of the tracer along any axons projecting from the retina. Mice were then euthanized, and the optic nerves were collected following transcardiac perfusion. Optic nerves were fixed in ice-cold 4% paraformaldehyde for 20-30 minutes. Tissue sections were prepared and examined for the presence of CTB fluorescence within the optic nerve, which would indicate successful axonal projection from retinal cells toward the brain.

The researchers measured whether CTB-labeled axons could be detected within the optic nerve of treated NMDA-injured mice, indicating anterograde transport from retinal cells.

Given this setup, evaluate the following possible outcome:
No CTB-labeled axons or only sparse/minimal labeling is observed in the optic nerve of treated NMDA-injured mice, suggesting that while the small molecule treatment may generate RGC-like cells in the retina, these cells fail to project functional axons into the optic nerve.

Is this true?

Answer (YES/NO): NO